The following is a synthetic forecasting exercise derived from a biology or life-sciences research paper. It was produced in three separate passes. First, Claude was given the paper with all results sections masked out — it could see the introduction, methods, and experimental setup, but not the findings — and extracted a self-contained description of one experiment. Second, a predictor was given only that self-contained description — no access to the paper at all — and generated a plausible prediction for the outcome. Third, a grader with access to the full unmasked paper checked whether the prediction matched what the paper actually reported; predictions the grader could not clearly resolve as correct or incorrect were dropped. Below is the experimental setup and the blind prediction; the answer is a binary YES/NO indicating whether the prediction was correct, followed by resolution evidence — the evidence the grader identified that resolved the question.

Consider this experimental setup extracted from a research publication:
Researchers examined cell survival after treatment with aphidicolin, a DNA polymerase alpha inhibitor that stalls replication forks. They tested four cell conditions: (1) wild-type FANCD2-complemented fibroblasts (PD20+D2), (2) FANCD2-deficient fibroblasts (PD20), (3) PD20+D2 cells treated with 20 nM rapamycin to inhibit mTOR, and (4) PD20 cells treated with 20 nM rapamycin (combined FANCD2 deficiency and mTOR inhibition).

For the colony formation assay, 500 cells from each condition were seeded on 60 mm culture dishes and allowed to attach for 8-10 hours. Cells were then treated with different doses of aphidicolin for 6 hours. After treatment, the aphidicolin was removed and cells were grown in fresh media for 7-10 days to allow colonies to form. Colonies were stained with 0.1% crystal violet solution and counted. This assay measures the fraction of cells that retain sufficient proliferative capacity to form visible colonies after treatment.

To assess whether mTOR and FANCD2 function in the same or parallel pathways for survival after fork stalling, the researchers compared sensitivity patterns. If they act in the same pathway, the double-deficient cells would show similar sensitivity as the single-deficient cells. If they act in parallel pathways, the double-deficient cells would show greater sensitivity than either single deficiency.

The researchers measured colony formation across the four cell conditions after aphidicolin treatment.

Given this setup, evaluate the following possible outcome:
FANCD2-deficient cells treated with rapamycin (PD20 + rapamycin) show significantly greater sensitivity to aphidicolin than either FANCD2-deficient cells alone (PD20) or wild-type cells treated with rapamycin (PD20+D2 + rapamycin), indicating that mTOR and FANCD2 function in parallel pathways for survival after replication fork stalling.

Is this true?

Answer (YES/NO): NO